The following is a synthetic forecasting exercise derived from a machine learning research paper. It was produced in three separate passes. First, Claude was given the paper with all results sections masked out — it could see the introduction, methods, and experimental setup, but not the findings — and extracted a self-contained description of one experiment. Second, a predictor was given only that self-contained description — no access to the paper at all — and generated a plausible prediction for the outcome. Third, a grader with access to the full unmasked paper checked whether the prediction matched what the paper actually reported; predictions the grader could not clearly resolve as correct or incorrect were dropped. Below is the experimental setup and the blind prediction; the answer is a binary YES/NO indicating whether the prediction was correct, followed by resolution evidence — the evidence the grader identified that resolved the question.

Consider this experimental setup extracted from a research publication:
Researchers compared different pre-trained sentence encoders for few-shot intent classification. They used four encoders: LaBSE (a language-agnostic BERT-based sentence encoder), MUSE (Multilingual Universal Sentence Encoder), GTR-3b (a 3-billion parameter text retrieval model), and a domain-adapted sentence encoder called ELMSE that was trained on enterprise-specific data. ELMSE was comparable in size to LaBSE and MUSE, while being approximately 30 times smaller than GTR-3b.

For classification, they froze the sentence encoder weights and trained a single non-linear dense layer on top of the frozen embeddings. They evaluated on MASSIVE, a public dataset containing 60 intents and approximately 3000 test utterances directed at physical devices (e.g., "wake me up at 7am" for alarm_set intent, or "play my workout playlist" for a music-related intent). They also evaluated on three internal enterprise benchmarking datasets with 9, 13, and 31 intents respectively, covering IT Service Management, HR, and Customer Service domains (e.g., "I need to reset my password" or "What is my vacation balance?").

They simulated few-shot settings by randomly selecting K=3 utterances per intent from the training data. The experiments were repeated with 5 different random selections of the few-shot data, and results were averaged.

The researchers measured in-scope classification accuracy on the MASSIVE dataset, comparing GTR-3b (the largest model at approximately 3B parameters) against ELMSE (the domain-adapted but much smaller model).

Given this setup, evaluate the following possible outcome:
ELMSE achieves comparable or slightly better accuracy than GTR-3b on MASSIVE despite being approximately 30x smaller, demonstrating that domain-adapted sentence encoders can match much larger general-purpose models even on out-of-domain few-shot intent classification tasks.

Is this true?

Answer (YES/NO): NO